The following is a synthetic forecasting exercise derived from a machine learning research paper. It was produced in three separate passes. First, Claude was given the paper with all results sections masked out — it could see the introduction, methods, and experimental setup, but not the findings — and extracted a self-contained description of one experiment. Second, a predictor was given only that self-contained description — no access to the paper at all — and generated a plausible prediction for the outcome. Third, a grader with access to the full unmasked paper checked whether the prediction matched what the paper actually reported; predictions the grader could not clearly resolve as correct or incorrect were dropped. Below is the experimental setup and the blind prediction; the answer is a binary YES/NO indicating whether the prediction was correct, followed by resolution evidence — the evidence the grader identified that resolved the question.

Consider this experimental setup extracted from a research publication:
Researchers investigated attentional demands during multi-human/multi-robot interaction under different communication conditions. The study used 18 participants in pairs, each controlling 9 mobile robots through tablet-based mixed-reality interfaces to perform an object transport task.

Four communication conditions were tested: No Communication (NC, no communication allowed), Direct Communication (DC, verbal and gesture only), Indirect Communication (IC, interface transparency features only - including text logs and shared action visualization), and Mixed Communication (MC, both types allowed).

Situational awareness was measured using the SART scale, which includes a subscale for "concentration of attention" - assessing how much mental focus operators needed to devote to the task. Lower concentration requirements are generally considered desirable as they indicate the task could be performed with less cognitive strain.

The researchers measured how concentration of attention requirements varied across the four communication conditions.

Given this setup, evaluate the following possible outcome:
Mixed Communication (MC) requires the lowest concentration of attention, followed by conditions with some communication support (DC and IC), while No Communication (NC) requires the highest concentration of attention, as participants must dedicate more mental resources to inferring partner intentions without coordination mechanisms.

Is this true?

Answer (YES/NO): NO